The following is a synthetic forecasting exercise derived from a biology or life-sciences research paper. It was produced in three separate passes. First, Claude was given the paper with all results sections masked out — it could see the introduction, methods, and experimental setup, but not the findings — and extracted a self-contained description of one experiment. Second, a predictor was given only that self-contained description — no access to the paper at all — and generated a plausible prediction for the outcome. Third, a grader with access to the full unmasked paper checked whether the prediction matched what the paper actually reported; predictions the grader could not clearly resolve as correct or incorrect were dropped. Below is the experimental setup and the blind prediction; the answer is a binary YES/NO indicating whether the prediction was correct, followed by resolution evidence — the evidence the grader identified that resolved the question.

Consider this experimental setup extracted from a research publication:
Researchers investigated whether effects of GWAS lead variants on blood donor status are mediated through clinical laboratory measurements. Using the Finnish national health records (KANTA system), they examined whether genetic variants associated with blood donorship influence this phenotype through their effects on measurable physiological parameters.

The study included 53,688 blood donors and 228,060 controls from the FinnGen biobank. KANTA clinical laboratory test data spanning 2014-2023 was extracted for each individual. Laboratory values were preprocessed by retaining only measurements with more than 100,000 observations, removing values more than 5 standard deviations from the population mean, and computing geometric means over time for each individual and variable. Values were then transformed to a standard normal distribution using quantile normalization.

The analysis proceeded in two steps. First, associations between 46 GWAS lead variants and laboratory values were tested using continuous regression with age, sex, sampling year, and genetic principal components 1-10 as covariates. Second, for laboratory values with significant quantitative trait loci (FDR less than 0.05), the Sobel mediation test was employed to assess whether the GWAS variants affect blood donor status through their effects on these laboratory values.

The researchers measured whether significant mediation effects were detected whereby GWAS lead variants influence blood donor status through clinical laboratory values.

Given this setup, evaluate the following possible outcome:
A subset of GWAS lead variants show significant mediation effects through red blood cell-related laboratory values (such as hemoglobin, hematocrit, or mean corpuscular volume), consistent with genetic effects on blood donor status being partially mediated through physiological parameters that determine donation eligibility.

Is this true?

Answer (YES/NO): YES